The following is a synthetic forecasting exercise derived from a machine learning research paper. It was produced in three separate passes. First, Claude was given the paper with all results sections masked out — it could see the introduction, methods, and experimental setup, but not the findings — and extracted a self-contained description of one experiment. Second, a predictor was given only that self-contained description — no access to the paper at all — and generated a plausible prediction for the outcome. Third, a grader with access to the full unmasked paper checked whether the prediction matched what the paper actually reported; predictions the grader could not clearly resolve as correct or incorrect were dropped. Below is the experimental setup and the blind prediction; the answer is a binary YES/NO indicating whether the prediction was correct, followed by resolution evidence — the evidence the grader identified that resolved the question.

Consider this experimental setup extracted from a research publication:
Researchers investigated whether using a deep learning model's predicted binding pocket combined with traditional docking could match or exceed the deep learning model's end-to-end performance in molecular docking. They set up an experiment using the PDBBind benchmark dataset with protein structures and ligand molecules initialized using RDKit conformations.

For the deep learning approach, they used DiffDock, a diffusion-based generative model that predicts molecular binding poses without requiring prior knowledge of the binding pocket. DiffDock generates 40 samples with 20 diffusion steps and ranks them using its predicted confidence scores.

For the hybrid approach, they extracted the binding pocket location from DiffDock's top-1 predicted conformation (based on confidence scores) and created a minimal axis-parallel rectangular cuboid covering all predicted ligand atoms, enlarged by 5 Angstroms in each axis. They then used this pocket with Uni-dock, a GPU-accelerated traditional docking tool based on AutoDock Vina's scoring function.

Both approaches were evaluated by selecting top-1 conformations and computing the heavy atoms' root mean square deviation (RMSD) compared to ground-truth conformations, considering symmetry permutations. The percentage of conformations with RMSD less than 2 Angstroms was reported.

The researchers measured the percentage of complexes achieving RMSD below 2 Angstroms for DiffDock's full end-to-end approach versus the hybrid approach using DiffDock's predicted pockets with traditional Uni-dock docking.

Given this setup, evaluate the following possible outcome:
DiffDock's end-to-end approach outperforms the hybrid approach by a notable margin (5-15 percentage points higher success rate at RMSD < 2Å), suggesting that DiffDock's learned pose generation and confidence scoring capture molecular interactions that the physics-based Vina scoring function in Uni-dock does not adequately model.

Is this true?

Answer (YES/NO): NO